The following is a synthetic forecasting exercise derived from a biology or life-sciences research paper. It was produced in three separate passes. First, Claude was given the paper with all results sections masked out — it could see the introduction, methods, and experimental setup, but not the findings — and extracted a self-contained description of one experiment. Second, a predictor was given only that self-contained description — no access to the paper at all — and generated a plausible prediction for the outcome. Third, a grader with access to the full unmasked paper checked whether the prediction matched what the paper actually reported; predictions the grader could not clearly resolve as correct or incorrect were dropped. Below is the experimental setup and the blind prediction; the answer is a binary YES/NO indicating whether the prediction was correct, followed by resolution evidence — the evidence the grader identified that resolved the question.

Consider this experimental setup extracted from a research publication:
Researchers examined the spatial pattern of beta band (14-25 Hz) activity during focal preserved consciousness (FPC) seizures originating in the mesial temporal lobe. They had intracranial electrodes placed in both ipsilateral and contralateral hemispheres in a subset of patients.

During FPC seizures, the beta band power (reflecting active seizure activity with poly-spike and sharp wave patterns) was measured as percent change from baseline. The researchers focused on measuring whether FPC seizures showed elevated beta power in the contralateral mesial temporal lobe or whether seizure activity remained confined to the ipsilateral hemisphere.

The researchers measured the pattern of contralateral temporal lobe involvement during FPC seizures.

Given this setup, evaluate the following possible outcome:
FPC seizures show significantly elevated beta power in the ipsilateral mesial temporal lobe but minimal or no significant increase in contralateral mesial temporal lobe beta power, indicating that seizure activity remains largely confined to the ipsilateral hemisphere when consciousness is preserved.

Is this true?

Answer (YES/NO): YES